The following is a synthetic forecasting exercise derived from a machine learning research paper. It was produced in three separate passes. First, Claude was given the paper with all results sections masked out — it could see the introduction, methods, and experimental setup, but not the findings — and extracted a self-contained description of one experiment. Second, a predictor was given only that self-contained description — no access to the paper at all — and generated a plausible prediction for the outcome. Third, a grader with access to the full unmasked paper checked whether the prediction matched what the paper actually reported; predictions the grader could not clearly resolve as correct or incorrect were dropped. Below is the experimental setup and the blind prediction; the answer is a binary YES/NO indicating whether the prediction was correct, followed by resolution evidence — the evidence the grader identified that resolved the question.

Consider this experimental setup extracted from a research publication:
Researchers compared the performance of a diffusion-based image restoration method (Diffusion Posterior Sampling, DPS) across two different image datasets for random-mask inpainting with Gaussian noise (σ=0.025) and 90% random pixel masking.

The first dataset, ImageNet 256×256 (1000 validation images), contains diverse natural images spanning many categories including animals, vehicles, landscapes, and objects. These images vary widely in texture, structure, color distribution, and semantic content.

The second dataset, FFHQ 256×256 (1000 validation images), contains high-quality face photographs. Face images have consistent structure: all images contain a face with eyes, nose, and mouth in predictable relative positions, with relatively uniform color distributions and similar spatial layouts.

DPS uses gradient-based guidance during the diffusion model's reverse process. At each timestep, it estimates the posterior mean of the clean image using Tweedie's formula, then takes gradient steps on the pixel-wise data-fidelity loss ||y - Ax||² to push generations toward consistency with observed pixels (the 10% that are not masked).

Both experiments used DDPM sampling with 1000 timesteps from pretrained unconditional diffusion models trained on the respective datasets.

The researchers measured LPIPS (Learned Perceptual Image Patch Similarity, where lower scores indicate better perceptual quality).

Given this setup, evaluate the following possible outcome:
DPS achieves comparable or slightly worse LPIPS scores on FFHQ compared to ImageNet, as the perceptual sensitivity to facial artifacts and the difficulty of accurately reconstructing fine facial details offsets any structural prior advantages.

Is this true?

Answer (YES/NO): NO